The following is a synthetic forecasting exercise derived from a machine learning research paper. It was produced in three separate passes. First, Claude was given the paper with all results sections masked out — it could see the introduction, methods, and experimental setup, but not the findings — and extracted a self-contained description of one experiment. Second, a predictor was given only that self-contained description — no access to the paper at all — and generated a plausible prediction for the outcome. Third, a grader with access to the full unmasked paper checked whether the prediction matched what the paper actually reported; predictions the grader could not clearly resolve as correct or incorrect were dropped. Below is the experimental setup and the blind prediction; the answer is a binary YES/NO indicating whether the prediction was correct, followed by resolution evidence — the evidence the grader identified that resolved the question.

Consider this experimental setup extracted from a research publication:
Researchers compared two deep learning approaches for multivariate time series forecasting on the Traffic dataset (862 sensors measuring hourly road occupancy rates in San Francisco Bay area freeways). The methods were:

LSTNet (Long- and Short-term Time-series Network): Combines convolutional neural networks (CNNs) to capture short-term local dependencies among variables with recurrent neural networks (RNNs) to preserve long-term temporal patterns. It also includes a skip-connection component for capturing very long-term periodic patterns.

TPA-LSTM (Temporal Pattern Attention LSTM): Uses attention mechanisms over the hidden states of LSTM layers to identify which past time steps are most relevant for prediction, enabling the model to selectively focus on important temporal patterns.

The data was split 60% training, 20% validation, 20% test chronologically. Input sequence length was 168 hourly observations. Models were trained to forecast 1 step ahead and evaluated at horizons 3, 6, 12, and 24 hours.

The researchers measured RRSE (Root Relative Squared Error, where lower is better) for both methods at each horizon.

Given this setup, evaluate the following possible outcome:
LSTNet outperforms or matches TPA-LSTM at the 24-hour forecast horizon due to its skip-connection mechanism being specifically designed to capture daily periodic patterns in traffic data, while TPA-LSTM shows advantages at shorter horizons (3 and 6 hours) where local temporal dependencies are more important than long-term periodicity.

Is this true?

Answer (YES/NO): NO